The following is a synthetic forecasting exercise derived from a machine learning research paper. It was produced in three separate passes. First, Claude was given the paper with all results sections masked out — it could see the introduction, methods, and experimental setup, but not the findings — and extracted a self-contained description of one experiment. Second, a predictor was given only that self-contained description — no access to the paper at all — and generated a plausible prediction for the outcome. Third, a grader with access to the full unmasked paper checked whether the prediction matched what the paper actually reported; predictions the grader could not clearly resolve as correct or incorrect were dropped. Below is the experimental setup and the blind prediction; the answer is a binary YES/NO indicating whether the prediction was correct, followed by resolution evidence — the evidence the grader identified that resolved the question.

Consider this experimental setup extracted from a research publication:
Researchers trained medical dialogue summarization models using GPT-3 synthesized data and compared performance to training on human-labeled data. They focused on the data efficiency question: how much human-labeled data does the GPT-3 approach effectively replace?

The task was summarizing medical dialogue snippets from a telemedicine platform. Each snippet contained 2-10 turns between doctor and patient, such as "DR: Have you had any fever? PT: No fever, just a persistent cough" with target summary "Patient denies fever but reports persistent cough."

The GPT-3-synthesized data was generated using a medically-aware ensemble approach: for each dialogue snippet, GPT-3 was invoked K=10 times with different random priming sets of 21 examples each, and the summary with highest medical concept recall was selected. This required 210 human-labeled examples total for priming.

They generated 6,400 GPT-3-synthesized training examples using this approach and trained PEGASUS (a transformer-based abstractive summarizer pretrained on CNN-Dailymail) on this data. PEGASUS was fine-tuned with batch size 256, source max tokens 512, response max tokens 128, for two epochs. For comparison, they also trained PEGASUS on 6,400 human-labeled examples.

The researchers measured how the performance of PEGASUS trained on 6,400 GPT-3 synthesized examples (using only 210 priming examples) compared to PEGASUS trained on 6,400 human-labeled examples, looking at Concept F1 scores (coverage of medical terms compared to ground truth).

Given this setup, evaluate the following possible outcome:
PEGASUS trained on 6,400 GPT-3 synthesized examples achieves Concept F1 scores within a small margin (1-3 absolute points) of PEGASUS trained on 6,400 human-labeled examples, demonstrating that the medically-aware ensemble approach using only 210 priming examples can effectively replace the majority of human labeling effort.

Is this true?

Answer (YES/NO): NO